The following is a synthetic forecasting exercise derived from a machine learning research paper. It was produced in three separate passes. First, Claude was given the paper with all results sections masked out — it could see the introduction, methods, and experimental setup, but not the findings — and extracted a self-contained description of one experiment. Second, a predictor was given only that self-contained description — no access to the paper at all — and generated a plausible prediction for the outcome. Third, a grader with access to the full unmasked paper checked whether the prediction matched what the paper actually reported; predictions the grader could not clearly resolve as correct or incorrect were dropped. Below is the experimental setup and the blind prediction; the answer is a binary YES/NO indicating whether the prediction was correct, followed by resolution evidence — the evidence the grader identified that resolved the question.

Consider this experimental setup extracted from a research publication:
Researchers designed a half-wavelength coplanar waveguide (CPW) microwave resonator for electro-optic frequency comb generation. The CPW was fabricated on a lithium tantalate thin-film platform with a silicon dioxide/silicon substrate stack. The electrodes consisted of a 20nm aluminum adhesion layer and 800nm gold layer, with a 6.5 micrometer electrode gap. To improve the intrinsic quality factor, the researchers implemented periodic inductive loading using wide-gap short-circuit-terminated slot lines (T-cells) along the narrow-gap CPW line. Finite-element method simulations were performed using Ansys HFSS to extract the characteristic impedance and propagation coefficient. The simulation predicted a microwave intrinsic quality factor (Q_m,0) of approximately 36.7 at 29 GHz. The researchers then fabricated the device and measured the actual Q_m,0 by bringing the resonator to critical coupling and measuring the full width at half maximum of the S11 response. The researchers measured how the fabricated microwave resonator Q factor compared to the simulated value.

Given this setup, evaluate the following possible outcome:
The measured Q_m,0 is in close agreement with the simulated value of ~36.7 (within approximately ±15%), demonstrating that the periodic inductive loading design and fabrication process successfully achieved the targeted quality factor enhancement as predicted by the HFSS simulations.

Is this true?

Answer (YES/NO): NO